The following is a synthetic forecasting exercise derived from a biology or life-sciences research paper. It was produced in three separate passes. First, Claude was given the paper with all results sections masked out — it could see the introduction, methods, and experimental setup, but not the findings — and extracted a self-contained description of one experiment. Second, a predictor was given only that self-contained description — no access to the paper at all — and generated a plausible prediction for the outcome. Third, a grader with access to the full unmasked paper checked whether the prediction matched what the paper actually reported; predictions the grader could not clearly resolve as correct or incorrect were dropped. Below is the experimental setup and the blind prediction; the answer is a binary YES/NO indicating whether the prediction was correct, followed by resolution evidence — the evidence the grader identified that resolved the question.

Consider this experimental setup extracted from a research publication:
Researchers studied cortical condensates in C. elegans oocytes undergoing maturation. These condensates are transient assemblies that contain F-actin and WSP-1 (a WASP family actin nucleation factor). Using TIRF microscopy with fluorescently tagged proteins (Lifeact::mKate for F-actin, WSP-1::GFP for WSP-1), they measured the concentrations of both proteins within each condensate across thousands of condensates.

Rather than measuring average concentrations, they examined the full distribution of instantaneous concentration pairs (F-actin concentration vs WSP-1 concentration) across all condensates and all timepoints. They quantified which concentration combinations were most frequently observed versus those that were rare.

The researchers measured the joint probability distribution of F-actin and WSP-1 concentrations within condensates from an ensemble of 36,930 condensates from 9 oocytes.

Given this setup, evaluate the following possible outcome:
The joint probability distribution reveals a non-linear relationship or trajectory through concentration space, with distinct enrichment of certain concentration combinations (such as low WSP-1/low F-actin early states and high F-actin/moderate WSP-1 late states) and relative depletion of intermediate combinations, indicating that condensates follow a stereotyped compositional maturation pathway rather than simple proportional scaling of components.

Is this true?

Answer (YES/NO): NO